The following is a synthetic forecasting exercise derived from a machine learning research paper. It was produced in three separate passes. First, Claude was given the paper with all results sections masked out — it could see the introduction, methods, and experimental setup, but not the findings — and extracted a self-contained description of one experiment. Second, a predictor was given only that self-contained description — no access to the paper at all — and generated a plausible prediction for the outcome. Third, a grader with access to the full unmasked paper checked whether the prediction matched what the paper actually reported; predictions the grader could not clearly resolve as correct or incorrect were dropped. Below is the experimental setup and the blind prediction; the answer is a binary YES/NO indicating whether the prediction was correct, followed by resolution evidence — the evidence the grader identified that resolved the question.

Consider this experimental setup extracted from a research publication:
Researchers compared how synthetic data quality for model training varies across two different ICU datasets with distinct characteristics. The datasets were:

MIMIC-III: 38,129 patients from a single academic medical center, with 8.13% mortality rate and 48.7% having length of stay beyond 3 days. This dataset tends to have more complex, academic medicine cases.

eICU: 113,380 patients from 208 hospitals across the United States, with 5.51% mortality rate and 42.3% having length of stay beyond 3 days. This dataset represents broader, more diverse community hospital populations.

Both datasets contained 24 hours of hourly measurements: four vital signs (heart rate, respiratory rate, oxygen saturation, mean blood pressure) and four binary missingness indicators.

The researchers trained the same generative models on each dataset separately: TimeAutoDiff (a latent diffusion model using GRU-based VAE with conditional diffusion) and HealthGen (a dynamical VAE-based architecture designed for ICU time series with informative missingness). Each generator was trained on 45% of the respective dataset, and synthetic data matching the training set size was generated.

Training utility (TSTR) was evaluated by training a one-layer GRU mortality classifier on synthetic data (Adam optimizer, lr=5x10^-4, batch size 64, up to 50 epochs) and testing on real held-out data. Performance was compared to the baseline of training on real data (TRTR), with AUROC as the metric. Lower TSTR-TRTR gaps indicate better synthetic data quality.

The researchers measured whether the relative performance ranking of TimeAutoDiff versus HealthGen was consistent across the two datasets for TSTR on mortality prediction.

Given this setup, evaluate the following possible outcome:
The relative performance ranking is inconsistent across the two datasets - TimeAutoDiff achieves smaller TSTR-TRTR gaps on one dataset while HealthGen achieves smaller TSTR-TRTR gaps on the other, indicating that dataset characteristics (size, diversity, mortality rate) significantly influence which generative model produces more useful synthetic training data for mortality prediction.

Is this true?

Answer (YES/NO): NO